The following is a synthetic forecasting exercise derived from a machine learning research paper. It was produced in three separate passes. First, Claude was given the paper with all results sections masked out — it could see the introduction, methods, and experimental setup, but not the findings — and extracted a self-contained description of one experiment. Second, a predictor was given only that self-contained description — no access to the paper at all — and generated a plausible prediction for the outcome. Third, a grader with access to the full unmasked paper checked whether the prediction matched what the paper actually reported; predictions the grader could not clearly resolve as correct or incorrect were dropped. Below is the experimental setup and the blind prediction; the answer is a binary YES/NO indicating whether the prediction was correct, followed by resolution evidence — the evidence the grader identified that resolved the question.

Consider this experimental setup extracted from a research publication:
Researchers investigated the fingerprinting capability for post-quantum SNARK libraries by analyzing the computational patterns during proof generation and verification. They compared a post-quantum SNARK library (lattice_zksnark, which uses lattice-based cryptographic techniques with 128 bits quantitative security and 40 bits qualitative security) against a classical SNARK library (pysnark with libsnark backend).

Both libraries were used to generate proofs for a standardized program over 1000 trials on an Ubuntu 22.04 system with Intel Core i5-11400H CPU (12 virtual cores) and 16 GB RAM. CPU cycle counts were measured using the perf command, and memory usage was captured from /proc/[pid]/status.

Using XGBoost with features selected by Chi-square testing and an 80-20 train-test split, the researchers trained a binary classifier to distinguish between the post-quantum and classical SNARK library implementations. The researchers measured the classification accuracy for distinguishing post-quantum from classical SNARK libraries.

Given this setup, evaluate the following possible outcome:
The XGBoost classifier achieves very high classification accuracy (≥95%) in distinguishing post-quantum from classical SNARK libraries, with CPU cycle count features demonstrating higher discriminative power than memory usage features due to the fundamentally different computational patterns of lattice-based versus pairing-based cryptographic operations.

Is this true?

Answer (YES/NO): YES